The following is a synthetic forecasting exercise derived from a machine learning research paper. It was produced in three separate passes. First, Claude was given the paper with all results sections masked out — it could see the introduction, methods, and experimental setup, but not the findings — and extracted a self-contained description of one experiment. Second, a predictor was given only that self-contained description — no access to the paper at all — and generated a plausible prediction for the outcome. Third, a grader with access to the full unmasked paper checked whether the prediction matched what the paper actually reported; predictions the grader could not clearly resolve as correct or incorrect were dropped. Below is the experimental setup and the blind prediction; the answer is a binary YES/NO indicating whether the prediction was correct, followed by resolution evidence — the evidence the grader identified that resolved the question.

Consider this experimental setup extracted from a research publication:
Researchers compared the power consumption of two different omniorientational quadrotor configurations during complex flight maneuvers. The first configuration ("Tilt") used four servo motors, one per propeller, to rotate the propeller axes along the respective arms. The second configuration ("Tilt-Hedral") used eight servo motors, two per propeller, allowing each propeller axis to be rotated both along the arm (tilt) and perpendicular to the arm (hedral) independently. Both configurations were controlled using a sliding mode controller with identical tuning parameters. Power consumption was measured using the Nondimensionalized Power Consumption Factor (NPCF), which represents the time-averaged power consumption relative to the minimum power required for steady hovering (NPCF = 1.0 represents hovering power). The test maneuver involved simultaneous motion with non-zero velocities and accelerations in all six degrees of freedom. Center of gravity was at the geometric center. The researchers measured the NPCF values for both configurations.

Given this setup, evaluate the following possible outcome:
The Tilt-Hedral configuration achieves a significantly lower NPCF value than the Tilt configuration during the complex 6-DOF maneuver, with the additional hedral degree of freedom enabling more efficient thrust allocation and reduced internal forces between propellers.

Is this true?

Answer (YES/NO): YES